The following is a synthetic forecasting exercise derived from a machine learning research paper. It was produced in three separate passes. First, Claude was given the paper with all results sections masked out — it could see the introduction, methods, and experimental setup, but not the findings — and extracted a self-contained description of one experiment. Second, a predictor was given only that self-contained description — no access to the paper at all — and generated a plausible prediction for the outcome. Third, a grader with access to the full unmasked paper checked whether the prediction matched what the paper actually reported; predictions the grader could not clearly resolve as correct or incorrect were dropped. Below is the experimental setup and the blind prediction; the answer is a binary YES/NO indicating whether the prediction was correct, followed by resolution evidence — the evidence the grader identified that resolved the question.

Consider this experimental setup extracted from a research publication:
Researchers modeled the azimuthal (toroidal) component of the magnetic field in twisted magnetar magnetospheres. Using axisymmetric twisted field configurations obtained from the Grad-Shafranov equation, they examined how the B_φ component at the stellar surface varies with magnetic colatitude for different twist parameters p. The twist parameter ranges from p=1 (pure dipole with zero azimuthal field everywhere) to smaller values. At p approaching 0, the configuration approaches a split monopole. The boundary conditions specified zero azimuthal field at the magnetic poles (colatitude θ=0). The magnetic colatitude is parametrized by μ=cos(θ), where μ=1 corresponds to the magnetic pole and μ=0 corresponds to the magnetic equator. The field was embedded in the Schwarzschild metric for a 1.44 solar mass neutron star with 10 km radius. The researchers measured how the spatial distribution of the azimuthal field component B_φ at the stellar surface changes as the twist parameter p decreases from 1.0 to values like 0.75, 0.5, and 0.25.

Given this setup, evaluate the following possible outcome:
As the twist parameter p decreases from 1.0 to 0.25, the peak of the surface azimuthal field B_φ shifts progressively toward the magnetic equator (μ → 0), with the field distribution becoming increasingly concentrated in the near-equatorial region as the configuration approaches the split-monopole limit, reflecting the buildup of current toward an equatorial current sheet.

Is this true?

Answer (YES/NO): YES